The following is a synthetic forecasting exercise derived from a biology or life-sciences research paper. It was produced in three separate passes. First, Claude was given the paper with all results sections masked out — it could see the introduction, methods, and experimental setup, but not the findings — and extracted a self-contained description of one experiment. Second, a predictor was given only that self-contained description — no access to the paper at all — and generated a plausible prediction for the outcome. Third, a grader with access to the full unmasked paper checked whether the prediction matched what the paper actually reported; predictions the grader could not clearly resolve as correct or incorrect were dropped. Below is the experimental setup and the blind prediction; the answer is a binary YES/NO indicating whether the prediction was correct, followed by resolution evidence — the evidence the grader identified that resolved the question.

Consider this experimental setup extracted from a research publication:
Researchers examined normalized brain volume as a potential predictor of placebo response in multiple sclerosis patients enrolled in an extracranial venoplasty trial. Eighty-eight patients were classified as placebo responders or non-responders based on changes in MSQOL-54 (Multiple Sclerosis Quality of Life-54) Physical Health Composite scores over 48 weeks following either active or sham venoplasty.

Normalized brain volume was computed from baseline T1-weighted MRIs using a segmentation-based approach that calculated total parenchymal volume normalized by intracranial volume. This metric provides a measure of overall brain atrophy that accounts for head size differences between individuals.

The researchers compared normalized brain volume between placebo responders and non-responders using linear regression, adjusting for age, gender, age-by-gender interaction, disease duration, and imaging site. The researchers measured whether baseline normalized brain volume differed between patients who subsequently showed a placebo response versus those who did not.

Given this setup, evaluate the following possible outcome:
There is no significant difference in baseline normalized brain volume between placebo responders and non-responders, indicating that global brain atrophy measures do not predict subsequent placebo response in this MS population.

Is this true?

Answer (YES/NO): YES